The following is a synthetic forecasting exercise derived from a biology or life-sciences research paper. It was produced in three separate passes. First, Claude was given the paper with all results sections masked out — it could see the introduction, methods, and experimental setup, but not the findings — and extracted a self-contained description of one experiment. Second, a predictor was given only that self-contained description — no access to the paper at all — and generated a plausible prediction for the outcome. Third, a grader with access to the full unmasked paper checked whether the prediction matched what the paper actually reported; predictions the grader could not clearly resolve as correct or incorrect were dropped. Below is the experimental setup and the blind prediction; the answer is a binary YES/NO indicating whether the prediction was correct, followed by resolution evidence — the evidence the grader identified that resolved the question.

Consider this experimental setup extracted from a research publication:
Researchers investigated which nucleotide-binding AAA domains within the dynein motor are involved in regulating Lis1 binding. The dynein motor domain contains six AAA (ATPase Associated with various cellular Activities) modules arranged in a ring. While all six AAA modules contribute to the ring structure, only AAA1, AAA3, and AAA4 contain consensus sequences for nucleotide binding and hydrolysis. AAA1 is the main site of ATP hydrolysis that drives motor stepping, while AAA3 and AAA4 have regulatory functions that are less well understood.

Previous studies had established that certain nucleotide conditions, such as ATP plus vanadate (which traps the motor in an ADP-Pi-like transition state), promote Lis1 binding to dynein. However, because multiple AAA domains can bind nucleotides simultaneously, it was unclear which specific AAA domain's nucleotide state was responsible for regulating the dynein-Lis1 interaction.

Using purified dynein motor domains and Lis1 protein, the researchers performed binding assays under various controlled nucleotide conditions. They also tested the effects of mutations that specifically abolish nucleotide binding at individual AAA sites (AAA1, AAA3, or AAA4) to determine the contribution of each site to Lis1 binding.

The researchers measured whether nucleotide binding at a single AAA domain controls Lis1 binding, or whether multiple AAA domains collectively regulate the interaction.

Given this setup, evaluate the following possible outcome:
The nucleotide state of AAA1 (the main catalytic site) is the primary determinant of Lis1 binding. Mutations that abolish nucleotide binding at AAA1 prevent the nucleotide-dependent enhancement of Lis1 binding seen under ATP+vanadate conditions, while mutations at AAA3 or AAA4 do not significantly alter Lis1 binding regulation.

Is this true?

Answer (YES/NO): NO